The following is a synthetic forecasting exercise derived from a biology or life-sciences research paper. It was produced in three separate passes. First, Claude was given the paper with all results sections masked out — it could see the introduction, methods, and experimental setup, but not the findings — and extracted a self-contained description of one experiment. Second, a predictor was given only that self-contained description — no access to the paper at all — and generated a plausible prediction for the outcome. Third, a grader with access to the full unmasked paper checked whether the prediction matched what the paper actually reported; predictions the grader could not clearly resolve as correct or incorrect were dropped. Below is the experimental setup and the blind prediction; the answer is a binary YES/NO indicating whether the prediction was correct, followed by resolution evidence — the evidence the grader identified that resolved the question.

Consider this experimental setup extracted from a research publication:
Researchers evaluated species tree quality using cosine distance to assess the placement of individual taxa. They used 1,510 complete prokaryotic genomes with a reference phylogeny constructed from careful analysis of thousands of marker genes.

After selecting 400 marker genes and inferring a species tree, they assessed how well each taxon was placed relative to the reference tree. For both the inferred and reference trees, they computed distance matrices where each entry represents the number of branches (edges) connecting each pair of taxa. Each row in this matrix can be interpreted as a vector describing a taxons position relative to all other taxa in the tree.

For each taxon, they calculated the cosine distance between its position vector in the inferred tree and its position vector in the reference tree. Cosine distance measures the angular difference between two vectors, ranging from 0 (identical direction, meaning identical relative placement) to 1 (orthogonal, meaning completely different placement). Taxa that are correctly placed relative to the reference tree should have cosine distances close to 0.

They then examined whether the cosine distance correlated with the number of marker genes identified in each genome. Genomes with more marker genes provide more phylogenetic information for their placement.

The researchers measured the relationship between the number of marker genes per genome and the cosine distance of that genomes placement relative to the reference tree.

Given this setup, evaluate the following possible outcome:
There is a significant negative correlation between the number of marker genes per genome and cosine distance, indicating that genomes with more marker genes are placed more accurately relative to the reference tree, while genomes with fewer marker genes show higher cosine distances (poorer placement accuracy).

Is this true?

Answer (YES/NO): YES